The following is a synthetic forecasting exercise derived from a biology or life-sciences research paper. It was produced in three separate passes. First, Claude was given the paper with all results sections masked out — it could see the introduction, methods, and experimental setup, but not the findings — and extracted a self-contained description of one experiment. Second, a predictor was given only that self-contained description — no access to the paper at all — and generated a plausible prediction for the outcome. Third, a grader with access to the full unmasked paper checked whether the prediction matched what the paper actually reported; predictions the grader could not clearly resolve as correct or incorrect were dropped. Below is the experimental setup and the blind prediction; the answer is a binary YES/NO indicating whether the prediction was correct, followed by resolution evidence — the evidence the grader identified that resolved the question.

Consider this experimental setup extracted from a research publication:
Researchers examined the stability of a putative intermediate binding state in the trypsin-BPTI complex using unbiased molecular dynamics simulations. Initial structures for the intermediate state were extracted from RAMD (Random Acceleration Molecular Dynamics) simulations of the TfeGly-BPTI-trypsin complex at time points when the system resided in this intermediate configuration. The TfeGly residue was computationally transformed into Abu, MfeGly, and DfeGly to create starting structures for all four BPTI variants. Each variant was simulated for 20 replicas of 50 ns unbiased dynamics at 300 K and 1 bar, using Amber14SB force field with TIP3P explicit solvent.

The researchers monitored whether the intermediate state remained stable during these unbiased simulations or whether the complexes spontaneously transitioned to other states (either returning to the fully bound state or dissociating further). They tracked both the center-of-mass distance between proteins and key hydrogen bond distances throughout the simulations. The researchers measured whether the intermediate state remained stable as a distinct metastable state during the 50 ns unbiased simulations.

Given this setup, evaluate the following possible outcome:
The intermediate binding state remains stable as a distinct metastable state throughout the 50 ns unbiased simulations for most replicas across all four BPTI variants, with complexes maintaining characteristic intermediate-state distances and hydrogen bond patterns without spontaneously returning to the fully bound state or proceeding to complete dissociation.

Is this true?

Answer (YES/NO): YES